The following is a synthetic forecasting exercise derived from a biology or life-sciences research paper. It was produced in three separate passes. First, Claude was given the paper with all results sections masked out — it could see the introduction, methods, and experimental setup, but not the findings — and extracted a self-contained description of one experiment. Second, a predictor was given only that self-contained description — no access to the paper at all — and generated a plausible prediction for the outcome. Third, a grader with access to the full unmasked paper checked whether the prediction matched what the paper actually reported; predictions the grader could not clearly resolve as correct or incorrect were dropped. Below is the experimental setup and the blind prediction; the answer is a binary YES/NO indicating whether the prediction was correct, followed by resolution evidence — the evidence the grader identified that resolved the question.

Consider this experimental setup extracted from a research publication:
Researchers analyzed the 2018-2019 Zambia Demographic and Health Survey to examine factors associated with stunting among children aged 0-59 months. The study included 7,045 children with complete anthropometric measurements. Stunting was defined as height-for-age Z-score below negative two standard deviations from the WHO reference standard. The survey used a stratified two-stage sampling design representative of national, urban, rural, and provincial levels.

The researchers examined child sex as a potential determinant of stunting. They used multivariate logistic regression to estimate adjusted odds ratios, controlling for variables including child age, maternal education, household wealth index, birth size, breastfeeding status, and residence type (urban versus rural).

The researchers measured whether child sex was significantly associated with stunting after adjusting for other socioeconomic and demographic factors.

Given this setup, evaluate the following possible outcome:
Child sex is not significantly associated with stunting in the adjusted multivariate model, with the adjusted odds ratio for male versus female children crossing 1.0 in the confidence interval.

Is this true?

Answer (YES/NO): NO